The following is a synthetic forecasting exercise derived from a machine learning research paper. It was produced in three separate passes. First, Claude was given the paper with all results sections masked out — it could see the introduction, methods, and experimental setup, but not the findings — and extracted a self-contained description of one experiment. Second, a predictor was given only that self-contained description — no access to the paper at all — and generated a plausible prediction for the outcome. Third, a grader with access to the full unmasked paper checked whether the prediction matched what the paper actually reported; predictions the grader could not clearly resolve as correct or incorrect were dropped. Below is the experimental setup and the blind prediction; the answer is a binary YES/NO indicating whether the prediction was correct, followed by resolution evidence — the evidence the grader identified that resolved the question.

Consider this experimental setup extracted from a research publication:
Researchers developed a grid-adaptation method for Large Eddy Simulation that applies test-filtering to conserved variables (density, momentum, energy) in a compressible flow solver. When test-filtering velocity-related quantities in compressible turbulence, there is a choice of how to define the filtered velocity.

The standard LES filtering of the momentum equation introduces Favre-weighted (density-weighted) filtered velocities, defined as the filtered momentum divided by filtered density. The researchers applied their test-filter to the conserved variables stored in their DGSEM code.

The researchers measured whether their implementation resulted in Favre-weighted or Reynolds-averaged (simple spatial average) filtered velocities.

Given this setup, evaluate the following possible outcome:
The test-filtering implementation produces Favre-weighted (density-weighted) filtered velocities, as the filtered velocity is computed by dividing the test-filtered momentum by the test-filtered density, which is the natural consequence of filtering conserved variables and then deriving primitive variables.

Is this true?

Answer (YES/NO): YES